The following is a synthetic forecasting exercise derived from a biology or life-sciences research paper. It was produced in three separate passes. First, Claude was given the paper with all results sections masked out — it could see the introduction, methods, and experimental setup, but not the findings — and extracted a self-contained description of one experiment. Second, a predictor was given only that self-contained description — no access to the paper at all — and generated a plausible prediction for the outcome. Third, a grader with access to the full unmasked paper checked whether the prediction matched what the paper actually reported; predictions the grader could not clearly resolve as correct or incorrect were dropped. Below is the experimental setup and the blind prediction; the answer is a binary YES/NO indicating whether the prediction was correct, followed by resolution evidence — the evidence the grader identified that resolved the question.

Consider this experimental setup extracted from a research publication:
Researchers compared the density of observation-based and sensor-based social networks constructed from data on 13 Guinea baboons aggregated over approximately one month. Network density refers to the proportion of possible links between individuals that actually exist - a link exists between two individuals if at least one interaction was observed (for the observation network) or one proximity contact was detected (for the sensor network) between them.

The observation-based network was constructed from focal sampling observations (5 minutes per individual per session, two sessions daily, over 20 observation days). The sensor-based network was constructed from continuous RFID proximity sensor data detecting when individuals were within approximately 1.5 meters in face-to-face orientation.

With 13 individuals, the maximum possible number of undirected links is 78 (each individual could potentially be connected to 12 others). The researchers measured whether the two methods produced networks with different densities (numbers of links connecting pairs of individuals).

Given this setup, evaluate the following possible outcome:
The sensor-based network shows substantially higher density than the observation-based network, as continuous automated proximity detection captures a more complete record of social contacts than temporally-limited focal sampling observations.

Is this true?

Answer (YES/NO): NO